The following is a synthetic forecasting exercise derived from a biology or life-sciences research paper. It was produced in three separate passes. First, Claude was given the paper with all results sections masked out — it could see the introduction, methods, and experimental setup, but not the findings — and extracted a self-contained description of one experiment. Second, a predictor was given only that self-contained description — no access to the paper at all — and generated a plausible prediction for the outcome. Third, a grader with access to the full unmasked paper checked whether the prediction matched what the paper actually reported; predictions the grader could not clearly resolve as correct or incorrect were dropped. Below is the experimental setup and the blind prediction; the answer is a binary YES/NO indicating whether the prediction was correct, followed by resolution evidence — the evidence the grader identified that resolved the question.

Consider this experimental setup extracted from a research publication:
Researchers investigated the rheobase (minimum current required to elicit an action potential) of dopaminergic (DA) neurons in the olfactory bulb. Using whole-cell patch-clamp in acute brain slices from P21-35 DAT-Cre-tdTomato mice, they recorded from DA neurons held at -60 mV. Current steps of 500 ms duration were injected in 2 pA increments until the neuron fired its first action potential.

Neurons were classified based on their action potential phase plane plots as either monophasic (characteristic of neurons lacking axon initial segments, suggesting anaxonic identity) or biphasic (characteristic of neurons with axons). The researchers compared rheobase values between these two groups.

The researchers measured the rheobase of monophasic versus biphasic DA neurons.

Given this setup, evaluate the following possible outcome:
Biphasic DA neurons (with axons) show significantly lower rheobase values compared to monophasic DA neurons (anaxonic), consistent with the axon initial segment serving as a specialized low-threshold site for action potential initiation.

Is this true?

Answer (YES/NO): YES